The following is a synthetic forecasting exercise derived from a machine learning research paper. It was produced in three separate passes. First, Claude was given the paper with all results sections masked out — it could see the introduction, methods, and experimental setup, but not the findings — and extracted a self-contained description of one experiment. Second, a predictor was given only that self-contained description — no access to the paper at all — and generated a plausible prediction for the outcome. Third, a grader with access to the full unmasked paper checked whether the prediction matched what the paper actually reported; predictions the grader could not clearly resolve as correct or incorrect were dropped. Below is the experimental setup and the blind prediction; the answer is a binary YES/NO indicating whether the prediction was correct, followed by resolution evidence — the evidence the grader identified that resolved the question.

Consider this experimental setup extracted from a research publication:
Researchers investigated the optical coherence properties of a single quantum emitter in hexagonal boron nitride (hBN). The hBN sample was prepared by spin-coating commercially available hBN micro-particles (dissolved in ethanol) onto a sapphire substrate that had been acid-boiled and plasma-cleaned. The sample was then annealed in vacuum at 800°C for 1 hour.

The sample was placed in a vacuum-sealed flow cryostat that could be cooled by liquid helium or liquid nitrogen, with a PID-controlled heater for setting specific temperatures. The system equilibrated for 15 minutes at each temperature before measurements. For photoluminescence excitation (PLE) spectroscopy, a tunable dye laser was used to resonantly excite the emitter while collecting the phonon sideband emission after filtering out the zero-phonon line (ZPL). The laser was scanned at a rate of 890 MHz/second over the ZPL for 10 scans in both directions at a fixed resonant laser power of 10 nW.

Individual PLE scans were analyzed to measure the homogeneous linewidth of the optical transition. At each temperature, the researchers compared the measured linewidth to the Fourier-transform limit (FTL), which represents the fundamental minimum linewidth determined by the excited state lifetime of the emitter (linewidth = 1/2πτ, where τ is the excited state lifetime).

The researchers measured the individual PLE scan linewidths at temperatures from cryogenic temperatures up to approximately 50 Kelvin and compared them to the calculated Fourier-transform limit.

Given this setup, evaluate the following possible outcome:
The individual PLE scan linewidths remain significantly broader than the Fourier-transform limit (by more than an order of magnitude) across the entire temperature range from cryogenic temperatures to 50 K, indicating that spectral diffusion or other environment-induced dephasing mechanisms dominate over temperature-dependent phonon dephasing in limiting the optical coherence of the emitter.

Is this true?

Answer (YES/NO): NO